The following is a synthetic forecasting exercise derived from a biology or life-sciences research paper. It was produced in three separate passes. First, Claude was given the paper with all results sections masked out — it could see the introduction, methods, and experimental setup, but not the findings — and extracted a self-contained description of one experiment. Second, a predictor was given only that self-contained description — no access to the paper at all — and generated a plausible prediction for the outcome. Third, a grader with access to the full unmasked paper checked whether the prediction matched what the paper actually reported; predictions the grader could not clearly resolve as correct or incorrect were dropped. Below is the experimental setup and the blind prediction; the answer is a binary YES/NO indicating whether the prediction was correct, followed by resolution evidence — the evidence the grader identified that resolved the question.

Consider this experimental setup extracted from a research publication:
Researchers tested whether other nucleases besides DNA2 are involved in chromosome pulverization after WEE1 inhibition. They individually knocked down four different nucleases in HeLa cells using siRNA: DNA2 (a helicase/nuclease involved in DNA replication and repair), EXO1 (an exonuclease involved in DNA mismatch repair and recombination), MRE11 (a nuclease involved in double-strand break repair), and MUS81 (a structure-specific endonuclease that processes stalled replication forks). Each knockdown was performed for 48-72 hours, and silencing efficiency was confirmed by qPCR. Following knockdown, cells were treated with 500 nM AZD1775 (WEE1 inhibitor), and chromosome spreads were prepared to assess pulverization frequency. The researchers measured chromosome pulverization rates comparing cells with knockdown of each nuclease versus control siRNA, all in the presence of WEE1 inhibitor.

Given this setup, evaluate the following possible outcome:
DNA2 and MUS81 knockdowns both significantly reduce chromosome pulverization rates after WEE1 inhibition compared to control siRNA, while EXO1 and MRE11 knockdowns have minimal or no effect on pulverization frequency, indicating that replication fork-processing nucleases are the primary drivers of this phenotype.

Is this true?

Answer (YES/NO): NO